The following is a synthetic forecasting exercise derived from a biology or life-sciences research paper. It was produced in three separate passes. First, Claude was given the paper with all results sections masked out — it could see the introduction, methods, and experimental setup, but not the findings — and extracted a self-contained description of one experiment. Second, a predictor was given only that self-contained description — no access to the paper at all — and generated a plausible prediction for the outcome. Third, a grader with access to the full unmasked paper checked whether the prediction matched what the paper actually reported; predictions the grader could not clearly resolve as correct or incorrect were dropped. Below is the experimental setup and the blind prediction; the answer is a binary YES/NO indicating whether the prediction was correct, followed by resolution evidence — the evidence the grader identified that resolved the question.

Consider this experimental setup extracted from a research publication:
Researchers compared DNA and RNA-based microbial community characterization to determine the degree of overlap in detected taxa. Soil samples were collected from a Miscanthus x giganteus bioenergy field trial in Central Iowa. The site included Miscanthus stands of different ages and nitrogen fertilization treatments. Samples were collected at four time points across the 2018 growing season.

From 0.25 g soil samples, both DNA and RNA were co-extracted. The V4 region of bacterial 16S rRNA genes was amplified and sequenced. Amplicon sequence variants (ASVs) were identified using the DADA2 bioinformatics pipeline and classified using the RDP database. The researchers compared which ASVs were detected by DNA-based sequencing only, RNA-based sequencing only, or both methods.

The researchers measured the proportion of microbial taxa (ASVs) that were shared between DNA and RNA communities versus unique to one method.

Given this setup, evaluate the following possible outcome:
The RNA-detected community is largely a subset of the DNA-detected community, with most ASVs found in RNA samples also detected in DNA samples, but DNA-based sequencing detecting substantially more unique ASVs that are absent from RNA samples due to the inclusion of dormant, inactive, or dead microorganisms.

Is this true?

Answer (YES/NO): NO